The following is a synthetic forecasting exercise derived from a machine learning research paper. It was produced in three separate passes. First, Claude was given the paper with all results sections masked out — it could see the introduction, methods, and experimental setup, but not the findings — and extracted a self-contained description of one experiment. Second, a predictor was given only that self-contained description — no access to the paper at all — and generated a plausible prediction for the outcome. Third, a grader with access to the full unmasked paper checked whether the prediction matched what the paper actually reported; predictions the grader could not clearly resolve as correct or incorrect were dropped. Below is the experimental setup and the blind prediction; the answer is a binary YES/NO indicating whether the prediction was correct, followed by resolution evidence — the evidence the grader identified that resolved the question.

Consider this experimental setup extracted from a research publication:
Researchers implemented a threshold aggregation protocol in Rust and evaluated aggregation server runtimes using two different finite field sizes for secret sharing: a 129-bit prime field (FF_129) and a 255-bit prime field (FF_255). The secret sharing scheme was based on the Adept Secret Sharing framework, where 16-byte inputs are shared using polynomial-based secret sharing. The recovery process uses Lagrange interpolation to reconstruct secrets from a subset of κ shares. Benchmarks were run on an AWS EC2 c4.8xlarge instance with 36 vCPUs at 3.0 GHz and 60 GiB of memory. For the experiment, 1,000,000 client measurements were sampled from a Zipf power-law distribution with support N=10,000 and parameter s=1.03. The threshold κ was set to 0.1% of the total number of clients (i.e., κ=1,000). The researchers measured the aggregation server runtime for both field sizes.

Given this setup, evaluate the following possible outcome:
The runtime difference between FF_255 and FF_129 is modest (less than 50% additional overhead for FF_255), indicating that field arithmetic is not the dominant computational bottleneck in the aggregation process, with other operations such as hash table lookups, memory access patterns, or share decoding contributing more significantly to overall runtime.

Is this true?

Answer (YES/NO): NO